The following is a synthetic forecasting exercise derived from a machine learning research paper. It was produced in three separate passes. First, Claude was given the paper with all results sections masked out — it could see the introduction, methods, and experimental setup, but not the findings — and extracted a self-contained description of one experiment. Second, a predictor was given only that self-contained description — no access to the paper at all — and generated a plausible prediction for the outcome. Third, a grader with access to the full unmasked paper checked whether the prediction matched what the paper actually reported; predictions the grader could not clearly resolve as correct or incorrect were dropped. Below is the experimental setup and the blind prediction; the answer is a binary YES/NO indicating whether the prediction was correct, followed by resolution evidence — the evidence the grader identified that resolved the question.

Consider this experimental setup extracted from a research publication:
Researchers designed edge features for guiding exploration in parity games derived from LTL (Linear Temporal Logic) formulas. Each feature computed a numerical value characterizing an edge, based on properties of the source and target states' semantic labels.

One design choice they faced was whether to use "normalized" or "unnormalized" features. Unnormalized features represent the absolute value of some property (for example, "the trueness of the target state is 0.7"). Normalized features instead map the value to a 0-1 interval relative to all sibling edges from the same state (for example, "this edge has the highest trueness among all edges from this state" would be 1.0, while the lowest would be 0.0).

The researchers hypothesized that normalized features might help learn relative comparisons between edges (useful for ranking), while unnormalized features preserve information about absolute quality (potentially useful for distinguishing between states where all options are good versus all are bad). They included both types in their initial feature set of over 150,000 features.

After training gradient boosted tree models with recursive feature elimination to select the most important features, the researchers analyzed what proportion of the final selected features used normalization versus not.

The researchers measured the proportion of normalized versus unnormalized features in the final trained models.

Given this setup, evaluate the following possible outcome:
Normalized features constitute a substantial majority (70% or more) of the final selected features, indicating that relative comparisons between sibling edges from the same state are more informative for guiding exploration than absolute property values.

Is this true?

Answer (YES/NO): NO